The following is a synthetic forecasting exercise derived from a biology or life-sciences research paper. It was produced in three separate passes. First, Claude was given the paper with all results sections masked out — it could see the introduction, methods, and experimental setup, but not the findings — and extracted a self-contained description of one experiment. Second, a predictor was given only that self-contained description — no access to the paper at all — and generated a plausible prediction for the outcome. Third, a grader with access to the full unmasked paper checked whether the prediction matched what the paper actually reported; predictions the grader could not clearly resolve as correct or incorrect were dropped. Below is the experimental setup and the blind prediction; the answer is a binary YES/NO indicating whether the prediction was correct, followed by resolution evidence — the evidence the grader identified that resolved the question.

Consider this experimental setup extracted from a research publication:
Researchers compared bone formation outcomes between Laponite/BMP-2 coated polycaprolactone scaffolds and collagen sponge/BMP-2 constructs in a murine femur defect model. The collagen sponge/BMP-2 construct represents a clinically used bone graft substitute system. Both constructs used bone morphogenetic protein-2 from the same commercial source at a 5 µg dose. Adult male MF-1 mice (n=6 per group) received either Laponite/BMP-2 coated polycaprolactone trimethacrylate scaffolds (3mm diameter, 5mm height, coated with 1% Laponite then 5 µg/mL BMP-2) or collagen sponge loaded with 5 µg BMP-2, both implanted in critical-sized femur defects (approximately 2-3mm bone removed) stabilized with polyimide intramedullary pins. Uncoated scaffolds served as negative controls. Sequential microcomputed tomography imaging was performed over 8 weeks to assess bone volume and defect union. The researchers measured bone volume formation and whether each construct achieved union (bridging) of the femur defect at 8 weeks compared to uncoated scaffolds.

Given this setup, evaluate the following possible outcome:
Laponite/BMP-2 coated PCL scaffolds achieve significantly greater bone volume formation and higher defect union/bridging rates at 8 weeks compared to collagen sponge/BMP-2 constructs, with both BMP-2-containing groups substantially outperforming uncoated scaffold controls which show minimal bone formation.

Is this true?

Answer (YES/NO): NO